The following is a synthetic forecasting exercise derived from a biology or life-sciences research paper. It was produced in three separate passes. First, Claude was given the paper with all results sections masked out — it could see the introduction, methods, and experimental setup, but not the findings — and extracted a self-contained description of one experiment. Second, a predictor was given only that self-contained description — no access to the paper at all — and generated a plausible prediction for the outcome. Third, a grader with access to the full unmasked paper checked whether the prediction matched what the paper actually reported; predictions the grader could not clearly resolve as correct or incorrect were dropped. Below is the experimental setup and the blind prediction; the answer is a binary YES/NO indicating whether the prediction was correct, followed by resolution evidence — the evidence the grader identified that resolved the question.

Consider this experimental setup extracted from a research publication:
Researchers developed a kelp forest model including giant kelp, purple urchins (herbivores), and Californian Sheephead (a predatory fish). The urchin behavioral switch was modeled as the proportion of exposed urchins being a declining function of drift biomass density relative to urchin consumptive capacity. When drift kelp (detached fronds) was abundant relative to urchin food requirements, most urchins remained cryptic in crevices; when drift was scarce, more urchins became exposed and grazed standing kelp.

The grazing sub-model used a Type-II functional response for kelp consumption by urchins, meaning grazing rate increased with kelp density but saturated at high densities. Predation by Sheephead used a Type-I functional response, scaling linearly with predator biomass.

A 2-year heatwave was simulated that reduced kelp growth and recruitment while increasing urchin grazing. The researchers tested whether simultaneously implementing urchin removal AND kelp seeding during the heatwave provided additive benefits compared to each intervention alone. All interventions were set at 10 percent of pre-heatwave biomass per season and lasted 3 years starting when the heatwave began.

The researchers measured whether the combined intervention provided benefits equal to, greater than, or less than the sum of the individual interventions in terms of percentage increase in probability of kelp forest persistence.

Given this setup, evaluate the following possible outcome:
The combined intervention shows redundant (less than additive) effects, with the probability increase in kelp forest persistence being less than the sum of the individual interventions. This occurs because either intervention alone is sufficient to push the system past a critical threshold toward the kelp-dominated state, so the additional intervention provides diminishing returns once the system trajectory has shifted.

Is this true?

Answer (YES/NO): YES